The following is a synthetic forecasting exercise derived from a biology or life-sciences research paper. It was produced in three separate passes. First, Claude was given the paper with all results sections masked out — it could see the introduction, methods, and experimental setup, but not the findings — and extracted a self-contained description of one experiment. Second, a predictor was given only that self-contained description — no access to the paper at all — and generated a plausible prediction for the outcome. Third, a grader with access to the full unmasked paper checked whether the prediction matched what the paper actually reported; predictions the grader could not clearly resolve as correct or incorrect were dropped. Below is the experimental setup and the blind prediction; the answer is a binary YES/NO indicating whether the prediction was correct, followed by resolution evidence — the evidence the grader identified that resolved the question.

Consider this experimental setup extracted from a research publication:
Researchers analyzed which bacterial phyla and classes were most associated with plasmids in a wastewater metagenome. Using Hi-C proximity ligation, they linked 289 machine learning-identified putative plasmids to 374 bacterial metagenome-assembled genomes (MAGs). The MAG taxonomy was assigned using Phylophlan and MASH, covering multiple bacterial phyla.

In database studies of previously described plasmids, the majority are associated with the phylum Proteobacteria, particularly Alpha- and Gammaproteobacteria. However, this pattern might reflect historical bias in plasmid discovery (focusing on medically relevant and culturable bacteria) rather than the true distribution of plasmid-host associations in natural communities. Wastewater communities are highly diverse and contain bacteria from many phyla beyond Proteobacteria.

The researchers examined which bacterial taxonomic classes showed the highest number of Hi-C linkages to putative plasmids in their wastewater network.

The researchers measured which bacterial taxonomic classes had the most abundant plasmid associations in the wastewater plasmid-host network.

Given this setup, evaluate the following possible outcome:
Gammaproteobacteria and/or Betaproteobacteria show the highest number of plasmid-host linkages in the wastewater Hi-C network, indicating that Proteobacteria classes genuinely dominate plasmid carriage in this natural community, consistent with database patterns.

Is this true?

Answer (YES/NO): YES